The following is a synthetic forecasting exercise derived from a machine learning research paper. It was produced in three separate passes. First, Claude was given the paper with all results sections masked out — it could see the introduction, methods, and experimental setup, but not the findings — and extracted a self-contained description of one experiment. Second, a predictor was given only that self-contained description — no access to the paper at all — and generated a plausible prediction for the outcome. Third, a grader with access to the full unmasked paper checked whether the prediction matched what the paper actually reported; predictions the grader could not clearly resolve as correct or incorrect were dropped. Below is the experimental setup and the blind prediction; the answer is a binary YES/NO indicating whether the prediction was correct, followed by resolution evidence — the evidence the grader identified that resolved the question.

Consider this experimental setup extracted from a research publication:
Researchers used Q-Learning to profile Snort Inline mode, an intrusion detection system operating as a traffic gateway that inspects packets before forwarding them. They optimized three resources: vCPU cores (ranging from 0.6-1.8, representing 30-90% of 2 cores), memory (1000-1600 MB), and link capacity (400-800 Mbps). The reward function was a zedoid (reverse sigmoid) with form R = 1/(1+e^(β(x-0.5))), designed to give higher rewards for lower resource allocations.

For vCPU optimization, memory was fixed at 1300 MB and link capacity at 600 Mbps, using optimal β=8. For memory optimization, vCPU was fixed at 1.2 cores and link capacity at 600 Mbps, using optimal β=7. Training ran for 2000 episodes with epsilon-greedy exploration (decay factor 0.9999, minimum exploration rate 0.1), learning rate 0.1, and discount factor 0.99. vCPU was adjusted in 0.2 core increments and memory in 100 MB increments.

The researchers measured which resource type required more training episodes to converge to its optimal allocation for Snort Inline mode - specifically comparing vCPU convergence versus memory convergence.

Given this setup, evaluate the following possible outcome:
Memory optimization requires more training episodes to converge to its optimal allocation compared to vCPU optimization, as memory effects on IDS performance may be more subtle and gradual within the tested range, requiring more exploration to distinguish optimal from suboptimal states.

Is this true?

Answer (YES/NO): YES